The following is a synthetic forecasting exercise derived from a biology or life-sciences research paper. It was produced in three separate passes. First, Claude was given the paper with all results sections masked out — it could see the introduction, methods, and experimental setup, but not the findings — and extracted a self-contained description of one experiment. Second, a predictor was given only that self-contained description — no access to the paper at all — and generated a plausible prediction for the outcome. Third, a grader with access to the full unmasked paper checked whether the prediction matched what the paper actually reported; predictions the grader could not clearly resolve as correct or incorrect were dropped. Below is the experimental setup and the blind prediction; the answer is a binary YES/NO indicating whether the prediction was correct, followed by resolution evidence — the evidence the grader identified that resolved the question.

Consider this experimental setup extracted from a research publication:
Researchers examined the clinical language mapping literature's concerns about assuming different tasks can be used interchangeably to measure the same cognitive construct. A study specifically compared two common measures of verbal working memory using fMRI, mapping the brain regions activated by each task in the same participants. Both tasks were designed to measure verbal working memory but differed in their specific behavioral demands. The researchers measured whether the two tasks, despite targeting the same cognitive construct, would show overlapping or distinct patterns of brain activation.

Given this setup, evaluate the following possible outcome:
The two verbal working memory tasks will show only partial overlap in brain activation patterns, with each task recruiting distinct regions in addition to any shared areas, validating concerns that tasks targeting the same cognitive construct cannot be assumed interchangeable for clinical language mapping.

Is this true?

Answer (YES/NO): NO